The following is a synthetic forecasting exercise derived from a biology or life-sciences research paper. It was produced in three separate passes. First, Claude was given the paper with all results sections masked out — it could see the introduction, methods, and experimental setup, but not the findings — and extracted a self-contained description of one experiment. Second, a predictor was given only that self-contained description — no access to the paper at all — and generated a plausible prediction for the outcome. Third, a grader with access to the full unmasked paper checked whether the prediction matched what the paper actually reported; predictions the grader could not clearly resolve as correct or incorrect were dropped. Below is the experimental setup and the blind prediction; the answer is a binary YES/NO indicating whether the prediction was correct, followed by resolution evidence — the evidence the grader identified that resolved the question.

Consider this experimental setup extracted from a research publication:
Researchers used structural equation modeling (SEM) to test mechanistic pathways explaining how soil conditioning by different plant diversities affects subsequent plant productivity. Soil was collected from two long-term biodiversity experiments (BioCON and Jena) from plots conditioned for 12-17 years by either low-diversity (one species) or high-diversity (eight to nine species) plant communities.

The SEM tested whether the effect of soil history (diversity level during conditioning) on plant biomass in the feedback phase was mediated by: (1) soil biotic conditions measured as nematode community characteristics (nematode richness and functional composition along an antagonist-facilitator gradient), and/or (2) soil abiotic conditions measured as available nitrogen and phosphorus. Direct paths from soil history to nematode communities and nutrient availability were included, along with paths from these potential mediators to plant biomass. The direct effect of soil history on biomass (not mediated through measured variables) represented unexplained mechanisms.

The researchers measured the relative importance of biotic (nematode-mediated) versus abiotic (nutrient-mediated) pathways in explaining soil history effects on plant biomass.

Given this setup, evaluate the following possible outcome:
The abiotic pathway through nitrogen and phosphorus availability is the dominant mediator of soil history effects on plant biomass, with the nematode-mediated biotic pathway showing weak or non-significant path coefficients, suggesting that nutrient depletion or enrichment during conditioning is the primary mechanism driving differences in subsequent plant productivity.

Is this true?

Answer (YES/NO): NO